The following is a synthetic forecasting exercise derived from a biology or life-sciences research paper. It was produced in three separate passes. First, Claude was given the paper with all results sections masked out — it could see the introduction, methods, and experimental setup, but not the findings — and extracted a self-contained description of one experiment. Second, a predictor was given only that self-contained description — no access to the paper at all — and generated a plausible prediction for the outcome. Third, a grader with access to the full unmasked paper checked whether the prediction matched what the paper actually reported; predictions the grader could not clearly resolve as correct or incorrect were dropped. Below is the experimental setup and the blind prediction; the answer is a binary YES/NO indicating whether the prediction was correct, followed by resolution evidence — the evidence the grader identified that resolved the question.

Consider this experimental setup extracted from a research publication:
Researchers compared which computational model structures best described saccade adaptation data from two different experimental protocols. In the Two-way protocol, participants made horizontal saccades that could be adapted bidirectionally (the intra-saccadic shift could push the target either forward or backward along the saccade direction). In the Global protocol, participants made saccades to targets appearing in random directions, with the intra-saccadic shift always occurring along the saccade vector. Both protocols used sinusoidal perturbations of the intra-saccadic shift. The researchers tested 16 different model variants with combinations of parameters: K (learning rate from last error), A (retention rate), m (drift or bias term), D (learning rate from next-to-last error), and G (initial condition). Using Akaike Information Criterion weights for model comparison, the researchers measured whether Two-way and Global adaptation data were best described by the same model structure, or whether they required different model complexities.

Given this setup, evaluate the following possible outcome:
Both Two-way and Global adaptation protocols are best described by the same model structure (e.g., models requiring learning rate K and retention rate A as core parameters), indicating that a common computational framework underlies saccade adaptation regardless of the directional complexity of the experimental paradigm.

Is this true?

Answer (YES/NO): NO